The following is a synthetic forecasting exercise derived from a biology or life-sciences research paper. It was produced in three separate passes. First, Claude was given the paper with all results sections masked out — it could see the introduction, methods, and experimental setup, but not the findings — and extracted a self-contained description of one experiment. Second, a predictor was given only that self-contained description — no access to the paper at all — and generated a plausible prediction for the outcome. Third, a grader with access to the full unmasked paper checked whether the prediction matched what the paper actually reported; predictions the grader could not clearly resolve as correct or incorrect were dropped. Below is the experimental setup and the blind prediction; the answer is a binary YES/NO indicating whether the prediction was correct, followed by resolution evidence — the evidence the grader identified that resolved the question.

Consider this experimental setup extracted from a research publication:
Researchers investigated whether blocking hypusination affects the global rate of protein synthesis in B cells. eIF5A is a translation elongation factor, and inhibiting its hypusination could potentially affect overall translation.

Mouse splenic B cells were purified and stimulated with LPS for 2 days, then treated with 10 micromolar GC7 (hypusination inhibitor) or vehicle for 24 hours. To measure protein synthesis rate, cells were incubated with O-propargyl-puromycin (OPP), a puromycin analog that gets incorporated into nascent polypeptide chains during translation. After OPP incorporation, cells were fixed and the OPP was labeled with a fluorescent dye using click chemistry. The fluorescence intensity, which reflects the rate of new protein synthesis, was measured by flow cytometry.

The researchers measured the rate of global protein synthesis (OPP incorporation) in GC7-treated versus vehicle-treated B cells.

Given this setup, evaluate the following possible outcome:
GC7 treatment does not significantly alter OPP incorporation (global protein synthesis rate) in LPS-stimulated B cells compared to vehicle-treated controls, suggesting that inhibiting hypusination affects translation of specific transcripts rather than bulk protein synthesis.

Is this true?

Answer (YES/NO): NO